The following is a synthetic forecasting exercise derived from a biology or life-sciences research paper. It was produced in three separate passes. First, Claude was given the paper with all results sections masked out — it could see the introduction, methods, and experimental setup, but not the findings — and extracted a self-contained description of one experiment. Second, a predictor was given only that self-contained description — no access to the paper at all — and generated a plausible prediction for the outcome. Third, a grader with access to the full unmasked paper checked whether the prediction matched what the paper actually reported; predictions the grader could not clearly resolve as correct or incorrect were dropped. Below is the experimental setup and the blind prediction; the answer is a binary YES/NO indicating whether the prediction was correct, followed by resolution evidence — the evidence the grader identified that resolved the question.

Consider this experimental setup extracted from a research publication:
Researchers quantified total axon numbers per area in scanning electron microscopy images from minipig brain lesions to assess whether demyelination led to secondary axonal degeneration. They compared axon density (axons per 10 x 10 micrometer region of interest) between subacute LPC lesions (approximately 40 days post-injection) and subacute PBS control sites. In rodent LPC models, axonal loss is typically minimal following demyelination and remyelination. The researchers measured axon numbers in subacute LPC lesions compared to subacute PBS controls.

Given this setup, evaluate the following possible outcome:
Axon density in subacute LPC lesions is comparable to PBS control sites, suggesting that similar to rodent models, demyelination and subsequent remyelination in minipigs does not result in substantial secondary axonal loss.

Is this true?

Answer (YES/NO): NO